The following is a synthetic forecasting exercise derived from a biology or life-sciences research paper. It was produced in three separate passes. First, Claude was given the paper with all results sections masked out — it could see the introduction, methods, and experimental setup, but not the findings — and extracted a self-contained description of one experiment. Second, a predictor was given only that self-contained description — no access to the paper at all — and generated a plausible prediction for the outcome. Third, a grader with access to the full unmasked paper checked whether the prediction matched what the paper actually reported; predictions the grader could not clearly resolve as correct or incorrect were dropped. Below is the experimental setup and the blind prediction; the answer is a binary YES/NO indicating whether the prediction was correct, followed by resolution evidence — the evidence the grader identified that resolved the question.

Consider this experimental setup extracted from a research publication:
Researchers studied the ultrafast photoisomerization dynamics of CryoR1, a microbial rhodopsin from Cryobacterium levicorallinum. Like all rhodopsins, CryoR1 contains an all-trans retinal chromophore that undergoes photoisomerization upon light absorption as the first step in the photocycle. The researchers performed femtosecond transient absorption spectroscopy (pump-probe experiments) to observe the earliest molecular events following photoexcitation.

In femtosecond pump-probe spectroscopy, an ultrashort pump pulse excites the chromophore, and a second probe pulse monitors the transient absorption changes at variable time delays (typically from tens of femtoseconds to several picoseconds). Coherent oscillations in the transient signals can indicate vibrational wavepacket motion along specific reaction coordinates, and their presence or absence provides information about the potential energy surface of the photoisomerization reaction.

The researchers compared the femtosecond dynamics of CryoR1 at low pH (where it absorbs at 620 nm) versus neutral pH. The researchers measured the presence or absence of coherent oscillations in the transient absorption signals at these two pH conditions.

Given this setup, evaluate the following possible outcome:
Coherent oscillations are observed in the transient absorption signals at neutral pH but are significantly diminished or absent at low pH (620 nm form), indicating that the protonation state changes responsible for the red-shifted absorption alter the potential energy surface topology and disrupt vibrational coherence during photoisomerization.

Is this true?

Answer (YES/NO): NO